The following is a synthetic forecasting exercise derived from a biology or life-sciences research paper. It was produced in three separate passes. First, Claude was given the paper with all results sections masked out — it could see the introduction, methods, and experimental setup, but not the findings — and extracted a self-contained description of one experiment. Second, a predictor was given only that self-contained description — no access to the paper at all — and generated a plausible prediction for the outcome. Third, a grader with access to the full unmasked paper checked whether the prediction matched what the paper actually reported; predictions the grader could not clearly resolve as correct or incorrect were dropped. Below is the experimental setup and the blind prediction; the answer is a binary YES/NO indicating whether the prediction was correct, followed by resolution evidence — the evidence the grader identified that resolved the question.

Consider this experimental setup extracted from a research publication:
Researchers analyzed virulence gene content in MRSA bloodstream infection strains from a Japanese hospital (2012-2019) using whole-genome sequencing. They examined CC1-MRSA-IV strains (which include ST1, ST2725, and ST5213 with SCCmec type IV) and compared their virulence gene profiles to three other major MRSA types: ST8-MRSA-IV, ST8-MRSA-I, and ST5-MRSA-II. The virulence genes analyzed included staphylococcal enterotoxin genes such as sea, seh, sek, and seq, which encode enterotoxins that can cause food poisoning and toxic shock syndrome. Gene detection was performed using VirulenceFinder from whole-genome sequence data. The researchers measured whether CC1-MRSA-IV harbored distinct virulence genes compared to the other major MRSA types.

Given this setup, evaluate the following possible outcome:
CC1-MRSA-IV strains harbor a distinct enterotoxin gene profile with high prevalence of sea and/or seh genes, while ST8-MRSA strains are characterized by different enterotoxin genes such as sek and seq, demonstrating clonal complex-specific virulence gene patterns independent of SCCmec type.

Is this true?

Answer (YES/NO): NO